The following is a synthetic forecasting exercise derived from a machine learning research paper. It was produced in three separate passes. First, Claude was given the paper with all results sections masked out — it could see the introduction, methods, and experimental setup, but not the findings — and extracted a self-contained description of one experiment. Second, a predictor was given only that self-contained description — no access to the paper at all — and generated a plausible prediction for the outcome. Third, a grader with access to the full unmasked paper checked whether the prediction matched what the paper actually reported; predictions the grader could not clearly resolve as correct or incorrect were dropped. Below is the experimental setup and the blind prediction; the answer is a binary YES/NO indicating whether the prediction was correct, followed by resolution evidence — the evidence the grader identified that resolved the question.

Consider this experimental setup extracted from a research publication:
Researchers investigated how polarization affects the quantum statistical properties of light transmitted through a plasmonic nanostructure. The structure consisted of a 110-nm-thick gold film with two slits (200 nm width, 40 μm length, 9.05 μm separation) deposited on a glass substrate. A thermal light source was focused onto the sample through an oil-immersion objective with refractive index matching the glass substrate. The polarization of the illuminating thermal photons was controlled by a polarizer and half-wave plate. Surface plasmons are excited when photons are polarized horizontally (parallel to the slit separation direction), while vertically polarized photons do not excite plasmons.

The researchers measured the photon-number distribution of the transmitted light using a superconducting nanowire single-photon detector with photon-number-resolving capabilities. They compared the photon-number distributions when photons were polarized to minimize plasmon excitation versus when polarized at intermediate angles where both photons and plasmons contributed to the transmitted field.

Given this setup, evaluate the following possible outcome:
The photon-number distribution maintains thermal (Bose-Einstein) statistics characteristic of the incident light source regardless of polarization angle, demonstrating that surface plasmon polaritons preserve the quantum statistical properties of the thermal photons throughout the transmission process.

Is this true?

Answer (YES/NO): NO